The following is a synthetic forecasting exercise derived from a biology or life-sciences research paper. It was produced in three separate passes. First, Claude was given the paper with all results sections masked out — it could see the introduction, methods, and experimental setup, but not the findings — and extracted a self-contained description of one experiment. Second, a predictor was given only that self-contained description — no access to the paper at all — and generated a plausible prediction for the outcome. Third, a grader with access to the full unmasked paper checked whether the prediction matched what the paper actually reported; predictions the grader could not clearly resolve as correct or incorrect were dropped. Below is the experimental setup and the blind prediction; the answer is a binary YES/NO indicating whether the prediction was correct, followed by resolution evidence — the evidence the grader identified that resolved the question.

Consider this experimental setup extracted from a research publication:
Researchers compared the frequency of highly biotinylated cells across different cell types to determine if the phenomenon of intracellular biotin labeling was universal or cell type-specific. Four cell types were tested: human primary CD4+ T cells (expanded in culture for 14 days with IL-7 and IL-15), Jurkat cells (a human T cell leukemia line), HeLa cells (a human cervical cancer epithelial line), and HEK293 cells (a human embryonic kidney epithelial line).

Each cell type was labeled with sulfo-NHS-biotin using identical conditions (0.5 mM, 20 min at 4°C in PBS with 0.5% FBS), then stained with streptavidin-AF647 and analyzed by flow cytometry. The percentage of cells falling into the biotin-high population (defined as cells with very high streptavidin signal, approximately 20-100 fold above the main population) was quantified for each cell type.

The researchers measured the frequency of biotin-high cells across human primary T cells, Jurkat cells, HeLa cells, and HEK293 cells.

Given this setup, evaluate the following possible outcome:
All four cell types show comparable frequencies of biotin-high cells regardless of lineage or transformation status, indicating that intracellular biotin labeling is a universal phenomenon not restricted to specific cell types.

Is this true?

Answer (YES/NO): NO